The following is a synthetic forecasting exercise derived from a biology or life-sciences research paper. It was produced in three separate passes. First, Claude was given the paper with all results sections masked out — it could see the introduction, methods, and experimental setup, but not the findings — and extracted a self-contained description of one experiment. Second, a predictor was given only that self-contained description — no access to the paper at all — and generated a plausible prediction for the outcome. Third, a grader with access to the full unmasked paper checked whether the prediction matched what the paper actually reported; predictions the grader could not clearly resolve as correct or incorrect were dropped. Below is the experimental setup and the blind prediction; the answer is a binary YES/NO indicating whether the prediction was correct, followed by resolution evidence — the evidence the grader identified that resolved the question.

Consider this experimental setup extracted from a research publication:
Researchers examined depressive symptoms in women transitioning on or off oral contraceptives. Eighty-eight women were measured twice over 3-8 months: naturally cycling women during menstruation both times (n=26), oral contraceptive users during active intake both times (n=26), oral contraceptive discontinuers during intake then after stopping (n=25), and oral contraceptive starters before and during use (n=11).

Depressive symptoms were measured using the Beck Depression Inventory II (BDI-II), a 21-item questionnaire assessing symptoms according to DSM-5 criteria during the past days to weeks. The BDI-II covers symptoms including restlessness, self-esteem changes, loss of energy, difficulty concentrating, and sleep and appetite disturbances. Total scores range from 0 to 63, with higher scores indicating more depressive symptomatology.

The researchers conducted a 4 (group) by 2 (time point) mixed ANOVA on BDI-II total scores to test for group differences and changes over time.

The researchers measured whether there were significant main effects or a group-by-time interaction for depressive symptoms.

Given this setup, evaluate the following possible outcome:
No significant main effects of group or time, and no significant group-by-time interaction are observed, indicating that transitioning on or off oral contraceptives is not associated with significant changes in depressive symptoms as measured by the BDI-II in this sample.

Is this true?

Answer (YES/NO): NO